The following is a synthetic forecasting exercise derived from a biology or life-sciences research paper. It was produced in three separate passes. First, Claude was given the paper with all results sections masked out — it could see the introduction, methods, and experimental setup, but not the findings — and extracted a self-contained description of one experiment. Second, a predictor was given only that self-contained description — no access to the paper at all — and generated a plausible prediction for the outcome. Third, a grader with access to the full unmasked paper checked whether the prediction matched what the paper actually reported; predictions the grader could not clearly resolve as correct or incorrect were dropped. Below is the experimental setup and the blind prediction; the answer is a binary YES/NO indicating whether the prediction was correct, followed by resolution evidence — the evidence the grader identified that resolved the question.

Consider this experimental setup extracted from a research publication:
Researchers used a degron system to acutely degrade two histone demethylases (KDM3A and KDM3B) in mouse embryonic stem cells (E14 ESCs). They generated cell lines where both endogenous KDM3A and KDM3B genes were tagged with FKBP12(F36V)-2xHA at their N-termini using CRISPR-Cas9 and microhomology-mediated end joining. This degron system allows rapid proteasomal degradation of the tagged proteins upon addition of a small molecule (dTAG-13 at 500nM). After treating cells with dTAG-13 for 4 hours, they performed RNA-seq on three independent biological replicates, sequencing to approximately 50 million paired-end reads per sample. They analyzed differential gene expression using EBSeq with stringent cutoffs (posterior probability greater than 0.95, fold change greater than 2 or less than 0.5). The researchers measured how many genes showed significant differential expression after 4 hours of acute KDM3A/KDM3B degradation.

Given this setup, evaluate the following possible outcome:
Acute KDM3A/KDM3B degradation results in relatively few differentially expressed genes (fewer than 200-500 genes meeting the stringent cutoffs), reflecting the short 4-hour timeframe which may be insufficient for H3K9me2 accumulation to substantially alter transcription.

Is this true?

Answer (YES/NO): YES